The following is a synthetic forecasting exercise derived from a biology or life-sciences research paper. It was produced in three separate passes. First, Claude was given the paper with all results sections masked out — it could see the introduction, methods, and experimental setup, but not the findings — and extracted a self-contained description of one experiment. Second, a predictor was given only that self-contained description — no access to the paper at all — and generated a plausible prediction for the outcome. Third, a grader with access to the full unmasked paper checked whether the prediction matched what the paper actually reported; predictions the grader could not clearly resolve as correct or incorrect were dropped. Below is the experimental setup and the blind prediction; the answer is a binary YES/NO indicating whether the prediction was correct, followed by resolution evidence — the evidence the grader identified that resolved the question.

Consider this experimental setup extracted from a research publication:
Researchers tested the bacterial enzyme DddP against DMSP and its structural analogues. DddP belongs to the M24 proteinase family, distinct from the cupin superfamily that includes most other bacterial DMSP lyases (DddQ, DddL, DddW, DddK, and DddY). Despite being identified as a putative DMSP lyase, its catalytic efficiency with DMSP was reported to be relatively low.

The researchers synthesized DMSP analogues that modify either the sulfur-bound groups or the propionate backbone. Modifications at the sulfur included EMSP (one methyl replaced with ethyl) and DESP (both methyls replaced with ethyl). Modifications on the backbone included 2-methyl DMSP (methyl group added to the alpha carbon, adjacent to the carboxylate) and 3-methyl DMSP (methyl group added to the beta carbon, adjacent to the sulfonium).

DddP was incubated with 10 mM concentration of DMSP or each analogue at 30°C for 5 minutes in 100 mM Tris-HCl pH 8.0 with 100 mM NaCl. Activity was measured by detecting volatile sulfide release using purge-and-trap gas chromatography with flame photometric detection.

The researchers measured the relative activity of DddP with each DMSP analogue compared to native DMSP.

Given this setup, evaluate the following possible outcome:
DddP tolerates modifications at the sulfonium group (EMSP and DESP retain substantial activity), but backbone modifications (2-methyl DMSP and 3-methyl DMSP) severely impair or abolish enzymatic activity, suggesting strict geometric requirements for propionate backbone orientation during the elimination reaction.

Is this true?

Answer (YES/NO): NO